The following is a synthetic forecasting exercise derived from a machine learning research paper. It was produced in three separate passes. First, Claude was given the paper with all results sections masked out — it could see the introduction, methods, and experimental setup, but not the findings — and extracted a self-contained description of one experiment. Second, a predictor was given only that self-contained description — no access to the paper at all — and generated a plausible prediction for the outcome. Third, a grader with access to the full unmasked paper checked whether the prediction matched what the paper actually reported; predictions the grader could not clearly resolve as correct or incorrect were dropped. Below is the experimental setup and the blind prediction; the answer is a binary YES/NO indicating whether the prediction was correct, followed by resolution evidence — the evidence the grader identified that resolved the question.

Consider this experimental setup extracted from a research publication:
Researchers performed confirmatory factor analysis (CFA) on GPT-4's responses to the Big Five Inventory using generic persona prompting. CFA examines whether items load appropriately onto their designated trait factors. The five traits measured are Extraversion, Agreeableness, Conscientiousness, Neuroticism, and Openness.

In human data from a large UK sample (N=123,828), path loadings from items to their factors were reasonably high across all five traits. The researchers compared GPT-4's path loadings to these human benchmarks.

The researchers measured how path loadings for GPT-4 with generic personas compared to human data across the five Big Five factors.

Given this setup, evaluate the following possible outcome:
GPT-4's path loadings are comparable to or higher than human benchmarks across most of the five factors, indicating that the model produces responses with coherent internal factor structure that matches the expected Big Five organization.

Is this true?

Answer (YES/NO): NO